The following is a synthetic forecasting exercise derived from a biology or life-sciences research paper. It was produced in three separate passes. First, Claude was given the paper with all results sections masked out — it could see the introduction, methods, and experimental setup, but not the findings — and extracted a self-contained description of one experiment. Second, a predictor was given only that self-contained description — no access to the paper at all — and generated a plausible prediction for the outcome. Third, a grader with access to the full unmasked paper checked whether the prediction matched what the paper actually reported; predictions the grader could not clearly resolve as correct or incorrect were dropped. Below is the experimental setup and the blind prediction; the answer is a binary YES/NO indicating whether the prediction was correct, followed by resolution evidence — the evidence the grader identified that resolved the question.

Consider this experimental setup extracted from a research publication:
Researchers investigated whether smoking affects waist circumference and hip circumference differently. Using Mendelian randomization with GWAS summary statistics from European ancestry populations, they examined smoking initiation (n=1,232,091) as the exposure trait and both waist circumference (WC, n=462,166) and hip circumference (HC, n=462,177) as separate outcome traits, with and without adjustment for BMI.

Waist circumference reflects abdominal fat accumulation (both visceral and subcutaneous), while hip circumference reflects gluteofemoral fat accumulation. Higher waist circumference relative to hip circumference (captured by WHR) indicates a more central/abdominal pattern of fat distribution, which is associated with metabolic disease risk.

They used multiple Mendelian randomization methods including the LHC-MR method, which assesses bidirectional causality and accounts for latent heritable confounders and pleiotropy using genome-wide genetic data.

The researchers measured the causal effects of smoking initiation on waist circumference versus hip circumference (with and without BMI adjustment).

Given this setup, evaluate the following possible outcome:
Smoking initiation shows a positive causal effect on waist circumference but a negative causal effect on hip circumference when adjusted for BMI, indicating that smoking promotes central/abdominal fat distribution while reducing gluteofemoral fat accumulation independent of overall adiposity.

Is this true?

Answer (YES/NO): YES